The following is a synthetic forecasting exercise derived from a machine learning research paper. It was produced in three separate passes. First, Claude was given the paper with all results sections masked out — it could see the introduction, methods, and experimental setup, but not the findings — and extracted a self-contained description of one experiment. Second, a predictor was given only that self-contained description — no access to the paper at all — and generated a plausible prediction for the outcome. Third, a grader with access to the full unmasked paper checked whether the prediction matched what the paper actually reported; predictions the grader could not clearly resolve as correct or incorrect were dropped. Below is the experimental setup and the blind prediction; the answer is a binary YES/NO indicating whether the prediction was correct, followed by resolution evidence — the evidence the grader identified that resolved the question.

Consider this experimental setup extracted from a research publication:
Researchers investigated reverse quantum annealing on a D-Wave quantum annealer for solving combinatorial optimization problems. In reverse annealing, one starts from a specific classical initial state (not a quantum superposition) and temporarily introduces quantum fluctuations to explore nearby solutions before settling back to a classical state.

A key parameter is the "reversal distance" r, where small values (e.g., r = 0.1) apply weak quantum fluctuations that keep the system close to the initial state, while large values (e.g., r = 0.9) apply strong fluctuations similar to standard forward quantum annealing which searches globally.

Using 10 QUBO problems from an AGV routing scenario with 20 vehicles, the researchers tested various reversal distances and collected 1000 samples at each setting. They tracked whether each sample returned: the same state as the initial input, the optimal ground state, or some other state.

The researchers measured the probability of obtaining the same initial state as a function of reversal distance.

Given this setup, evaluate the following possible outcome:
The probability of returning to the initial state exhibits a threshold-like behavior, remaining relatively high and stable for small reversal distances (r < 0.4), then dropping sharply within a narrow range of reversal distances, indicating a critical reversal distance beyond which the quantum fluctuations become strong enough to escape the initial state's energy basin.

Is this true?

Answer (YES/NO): NO